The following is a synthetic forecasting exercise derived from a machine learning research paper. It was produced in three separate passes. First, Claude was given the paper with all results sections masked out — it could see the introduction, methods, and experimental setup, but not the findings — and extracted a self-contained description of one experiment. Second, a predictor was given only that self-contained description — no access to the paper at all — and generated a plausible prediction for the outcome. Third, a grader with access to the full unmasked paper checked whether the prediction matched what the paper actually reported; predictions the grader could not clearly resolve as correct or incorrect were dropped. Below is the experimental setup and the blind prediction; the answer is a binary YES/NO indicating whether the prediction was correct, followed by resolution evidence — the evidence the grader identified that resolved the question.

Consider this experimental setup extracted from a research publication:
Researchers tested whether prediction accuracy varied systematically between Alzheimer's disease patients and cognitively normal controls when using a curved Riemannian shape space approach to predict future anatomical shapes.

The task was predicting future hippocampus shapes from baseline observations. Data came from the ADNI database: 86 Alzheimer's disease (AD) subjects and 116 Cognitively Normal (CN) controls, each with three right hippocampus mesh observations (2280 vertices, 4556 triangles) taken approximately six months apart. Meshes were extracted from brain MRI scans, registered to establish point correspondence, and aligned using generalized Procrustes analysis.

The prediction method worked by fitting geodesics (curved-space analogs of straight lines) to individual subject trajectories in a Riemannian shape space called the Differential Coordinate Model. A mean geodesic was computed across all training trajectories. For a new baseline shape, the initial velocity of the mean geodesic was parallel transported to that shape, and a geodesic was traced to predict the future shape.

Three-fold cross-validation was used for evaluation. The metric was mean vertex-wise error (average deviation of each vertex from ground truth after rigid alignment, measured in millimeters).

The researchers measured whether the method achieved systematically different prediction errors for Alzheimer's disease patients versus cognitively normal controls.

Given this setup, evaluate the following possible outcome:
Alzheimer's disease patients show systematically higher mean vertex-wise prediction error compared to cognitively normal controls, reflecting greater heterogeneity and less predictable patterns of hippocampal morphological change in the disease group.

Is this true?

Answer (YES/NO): NO